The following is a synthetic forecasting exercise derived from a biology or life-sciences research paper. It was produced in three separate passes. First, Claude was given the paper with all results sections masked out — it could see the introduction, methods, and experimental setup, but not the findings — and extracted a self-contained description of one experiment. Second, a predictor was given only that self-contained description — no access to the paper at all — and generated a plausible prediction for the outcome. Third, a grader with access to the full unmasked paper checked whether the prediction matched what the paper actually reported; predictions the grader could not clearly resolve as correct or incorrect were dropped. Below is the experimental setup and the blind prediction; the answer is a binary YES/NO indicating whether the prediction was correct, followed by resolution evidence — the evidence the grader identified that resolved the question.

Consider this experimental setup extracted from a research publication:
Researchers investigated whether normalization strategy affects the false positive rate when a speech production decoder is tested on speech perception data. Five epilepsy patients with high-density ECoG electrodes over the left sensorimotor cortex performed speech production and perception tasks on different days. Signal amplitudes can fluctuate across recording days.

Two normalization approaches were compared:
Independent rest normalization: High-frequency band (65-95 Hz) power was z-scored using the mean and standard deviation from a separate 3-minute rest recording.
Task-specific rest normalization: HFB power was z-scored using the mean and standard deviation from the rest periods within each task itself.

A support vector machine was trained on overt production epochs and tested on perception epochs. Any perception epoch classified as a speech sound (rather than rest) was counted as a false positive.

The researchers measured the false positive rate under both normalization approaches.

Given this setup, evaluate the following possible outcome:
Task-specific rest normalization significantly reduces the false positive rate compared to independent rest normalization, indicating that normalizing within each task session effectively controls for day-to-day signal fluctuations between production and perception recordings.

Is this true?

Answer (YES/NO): NO